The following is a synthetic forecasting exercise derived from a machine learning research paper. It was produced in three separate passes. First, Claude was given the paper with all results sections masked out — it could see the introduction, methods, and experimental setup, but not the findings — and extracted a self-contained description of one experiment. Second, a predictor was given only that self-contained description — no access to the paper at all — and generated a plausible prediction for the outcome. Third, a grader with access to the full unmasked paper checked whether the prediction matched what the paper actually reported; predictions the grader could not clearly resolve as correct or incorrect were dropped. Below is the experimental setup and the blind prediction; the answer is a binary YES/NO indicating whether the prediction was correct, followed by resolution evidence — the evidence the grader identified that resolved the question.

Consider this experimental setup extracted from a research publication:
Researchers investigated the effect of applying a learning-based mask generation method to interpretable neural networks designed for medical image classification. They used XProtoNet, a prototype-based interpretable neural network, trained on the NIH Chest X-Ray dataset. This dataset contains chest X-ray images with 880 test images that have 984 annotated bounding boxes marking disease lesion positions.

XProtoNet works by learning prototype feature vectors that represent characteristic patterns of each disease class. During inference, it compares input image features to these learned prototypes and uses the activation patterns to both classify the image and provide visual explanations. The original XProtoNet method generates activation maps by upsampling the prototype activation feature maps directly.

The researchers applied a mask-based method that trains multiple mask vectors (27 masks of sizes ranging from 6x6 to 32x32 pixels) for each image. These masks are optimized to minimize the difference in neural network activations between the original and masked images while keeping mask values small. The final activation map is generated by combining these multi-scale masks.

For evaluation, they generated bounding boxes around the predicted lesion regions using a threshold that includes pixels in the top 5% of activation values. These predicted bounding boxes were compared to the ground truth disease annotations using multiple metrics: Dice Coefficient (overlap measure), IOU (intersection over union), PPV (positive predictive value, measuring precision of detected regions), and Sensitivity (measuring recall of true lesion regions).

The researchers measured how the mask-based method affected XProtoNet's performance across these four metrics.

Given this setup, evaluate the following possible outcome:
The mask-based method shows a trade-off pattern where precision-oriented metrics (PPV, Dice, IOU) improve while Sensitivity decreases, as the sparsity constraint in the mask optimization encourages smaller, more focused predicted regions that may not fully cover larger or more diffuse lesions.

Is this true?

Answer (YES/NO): YES